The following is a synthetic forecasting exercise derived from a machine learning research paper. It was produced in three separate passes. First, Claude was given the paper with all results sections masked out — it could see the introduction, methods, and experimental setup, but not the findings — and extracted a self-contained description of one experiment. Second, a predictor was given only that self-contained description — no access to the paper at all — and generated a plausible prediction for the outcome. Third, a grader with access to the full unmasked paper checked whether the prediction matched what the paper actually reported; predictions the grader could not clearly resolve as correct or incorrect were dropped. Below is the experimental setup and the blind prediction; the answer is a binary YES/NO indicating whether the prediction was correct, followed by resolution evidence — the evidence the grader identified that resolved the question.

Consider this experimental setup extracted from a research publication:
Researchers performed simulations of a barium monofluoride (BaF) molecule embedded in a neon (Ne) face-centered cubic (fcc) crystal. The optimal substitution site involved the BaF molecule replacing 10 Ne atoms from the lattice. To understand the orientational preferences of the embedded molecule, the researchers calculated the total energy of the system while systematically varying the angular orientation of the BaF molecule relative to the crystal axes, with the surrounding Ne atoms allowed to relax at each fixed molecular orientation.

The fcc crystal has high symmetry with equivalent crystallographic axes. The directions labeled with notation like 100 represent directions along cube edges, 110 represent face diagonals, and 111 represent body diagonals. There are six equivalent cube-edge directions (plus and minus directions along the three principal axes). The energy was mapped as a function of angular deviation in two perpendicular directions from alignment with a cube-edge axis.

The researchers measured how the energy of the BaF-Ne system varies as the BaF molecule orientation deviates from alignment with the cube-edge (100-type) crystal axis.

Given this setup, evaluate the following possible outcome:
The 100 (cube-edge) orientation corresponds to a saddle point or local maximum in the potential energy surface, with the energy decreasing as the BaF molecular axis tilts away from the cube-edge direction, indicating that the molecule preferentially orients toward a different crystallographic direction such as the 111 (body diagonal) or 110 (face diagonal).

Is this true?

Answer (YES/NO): NO